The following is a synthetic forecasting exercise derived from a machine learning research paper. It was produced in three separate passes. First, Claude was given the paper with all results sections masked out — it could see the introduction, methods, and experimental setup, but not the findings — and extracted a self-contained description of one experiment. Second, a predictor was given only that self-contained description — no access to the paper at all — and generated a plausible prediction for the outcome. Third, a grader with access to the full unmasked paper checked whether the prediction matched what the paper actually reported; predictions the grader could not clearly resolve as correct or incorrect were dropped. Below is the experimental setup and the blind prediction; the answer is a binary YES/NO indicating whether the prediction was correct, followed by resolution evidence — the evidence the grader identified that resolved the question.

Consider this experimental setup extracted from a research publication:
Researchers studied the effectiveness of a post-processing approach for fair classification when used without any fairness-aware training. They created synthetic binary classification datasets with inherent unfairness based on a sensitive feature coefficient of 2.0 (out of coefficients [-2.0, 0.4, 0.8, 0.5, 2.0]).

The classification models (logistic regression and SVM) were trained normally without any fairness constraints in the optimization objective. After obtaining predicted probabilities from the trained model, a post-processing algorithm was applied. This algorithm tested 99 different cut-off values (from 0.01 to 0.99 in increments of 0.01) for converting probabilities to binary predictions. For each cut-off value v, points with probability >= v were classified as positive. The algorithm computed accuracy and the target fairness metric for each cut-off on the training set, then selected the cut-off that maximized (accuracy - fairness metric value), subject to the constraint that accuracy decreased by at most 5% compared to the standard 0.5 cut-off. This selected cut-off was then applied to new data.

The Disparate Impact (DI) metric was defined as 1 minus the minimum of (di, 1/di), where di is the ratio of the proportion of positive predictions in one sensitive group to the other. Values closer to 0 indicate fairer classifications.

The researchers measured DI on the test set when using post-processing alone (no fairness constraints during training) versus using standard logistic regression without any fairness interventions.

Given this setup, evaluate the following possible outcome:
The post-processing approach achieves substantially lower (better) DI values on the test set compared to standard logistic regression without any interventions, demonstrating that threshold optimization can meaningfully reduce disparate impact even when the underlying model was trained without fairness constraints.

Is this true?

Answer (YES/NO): NO